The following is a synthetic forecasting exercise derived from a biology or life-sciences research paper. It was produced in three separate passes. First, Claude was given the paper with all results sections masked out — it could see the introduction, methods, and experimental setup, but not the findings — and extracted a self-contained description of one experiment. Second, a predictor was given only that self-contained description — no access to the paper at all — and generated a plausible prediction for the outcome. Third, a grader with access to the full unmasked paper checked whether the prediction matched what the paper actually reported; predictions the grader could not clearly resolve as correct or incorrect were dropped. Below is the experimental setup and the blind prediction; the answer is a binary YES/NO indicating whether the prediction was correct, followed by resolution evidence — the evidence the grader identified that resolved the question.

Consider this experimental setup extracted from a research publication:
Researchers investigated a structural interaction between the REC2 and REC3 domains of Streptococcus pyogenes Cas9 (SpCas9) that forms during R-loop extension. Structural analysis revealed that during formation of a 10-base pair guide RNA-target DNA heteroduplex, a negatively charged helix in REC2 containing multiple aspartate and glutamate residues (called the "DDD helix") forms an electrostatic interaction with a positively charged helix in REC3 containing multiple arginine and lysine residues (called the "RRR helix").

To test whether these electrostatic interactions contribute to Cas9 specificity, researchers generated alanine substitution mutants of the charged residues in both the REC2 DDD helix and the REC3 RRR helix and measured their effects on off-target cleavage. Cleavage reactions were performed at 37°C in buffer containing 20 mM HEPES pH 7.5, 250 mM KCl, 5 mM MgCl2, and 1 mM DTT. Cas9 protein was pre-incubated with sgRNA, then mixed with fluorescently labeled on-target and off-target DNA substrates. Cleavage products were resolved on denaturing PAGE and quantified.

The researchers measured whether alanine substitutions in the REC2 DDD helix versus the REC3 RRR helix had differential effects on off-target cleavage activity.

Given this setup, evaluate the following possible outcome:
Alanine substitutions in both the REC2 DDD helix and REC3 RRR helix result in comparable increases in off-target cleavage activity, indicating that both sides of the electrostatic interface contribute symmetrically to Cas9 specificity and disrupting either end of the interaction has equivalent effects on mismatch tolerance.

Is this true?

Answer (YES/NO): NO